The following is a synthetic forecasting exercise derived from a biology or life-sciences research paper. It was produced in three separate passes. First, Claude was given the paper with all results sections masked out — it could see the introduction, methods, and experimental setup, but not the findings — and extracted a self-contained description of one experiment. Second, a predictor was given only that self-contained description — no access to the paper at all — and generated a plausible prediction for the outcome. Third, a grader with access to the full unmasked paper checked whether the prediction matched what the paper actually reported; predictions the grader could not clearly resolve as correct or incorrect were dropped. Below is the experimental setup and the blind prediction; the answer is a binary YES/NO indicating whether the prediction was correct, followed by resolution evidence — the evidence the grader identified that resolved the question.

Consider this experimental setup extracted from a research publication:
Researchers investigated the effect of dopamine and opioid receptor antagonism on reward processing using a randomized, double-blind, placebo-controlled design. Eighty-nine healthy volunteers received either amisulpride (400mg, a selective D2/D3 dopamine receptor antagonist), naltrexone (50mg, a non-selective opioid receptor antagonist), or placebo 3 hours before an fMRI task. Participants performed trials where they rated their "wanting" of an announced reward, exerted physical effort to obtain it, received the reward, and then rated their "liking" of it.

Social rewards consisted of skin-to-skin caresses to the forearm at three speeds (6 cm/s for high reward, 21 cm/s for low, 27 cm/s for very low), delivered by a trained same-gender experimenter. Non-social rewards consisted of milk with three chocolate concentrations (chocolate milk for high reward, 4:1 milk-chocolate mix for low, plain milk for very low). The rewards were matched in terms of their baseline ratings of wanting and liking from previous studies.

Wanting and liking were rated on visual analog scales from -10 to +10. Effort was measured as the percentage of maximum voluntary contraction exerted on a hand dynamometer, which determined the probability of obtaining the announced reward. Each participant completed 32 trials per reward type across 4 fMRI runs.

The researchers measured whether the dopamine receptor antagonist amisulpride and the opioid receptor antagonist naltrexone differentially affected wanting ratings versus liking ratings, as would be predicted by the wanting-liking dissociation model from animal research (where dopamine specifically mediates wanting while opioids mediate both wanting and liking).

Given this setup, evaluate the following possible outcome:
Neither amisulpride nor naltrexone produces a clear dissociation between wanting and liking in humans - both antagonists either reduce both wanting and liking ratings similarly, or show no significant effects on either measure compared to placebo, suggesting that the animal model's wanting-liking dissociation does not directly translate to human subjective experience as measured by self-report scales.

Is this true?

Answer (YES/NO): YES